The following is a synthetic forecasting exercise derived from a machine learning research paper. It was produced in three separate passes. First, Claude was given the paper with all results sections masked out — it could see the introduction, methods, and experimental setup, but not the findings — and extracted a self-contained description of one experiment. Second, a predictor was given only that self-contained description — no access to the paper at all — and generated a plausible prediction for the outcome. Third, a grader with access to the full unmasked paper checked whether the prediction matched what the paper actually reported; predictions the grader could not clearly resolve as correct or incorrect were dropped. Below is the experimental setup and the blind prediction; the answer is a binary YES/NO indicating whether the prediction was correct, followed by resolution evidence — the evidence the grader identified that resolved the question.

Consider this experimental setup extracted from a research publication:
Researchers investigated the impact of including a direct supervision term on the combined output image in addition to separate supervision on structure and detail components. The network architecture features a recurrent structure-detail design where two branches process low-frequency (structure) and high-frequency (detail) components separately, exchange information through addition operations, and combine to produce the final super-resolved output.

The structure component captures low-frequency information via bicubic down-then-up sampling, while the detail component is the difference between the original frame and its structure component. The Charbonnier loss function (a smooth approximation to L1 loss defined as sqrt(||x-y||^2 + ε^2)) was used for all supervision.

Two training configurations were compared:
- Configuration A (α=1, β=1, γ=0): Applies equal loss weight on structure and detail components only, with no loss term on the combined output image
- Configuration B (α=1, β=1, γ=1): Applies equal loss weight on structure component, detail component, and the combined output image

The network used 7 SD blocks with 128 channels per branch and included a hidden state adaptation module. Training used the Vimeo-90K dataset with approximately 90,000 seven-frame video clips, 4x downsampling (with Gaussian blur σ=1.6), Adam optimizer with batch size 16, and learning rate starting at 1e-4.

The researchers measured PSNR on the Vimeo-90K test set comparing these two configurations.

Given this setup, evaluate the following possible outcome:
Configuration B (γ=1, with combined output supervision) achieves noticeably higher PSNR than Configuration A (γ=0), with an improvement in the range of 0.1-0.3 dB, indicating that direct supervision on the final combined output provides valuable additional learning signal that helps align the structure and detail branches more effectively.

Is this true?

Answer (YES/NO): NO